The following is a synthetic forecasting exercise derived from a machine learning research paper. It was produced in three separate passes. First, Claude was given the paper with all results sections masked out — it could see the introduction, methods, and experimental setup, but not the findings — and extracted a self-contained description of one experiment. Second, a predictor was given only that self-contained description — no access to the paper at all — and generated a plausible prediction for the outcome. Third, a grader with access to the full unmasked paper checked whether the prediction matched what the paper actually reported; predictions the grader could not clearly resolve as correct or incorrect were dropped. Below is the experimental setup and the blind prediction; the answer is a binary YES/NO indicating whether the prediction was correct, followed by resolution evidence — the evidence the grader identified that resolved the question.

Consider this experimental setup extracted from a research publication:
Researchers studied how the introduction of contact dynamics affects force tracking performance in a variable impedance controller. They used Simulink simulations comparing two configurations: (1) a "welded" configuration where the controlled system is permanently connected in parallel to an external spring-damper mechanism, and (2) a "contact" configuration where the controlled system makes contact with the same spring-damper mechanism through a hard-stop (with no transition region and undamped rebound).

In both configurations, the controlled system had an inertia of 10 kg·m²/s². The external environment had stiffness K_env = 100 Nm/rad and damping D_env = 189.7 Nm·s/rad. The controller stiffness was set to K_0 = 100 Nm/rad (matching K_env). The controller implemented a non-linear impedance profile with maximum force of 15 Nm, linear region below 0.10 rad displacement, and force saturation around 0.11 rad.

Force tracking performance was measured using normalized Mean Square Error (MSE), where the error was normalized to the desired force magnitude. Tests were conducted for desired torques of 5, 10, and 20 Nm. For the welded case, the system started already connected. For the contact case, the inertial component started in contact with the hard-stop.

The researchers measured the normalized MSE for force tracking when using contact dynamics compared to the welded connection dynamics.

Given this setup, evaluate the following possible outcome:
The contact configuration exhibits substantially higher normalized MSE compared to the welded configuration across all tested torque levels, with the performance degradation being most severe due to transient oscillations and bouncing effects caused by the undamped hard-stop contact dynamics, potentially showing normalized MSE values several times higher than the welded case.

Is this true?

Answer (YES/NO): NO